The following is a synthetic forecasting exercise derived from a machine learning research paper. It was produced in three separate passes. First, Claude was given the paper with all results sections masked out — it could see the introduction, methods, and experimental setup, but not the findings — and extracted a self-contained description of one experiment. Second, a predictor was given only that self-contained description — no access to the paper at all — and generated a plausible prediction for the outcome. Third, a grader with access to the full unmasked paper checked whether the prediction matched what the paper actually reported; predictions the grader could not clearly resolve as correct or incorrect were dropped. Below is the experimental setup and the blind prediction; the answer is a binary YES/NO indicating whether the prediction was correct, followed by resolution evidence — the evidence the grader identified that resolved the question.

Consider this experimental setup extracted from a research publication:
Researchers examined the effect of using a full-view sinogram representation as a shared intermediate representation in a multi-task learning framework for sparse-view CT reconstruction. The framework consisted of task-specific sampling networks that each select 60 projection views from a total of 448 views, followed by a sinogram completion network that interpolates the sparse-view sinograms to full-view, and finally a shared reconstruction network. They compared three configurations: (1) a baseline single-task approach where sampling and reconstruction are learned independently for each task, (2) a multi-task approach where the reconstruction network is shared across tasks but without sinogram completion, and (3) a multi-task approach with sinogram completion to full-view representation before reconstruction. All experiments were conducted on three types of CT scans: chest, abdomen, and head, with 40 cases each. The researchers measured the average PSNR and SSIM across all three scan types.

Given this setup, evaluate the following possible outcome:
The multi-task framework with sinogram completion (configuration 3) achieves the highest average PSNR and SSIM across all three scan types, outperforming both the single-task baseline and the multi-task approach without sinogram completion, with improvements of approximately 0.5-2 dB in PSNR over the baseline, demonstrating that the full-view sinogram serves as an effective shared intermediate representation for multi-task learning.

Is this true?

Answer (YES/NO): YES